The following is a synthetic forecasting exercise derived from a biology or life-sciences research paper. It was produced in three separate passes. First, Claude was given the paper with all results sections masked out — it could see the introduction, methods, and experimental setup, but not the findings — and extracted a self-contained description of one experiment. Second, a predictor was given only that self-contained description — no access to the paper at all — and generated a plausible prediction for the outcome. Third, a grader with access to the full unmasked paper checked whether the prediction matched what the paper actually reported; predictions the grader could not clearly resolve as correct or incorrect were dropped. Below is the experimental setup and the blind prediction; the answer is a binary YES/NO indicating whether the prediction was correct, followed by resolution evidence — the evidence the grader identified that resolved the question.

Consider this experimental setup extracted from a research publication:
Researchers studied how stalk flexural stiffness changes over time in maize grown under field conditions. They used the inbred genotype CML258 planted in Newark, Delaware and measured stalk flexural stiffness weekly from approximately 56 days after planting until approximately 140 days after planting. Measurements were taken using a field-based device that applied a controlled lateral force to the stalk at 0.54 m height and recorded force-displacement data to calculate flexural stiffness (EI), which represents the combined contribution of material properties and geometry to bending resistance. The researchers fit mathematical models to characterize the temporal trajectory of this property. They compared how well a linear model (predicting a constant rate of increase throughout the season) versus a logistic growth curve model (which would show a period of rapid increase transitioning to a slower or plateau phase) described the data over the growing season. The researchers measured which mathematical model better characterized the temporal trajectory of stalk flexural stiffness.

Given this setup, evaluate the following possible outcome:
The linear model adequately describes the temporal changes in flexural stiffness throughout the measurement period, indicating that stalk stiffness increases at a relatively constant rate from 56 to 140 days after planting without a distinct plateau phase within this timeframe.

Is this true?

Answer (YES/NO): NO